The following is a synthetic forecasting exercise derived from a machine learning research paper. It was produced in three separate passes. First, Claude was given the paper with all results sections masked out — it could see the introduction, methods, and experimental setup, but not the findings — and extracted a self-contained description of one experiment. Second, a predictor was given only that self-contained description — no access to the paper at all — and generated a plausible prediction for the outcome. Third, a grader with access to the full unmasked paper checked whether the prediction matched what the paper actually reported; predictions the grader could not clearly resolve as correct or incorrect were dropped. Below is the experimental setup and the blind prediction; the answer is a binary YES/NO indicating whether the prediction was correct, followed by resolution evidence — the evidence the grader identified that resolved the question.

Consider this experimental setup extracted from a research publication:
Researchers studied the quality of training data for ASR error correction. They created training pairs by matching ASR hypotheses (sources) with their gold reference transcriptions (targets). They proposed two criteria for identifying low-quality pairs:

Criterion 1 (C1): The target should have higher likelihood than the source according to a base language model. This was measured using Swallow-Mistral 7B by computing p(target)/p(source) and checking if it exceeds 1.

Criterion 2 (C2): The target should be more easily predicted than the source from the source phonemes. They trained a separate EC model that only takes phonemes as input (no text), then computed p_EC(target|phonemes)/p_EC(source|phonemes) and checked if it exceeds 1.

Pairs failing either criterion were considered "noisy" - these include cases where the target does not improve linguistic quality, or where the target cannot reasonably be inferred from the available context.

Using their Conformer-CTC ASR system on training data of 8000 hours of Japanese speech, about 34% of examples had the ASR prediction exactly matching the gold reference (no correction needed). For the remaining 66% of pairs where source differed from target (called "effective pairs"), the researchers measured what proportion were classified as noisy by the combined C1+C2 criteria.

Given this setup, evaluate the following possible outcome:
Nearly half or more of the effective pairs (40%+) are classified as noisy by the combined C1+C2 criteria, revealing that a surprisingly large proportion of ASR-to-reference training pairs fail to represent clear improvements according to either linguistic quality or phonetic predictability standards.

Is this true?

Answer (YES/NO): YES